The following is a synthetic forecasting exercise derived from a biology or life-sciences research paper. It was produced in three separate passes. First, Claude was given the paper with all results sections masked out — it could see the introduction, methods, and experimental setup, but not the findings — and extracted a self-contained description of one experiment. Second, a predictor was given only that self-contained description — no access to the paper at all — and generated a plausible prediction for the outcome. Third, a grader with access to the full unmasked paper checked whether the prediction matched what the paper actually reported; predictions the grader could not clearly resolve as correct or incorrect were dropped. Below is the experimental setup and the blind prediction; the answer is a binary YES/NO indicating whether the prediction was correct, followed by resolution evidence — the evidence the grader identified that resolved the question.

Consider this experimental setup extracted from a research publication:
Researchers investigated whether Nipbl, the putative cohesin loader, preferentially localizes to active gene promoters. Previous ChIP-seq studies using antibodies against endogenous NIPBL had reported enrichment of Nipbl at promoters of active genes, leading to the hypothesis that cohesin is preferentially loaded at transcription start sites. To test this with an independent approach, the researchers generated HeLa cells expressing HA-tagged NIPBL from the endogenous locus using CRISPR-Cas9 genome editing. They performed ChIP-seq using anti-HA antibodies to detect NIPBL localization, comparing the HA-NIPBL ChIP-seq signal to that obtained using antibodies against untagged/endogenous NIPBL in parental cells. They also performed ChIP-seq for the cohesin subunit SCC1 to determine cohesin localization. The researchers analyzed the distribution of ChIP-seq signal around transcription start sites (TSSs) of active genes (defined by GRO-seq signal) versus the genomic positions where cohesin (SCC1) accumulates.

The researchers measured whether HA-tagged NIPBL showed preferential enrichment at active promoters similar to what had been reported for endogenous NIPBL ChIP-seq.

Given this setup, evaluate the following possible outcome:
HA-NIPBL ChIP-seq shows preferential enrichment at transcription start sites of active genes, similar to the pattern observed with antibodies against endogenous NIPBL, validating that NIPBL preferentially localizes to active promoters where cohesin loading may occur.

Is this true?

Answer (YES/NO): NO